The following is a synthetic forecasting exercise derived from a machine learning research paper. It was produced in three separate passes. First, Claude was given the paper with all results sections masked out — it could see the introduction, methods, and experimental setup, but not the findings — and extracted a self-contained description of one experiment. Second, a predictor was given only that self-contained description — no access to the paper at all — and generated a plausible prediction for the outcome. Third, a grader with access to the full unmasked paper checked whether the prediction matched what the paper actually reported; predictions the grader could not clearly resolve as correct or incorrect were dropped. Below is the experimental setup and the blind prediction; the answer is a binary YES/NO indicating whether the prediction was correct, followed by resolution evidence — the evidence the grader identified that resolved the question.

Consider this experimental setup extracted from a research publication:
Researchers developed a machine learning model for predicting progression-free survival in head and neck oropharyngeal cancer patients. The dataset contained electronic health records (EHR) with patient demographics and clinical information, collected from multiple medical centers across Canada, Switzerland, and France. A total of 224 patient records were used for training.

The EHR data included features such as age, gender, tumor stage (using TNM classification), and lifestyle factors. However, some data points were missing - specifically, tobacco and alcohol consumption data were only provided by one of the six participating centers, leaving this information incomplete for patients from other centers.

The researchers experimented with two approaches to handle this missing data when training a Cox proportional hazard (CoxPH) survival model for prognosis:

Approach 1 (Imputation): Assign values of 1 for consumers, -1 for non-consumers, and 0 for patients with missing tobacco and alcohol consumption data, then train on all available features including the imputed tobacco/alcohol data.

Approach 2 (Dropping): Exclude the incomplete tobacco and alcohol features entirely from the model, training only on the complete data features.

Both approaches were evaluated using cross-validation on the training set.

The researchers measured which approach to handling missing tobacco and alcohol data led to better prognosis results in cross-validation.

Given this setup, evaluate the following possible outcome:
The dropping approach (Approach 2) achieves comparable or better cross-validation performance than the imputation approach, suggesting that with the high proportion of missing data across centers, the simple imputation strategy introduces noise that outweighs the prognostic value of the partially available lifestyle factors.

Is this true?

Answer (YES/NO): YES